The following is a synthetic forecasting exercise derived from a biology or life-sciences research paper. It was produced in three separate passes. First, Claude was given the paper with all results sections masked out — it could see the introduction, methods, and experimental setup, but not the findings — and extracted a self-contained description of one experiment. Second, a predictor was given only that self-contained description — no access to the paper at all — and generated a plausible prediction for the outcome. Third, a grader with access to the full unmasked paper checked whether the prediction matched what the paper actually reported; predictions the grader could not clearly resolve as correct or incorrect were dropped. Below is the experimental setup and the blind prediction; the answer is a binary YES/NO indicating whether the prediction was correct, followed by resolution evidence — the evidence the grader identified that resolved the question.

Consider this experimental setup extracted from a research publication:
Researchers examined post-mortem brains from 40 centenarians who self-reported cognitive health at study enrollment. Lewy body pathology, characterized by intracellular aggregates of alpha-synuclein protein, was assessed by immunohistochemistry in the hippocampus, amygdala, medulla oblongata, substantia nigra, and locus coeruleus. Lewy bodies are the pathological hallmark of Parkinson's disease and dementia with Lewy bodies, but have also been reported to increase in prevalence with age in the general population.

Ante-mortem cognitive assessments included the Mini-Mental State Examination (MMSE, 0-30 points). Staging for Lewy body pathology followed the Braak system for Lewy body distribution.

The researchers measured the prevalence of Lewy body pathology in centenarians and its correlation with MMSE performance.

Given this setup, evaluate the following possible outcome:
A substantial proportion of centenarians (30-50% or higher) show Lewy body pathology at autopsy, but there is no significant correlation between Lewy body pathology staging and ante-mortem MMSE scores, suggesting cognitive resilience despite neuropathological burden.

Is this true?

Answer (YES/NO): NO